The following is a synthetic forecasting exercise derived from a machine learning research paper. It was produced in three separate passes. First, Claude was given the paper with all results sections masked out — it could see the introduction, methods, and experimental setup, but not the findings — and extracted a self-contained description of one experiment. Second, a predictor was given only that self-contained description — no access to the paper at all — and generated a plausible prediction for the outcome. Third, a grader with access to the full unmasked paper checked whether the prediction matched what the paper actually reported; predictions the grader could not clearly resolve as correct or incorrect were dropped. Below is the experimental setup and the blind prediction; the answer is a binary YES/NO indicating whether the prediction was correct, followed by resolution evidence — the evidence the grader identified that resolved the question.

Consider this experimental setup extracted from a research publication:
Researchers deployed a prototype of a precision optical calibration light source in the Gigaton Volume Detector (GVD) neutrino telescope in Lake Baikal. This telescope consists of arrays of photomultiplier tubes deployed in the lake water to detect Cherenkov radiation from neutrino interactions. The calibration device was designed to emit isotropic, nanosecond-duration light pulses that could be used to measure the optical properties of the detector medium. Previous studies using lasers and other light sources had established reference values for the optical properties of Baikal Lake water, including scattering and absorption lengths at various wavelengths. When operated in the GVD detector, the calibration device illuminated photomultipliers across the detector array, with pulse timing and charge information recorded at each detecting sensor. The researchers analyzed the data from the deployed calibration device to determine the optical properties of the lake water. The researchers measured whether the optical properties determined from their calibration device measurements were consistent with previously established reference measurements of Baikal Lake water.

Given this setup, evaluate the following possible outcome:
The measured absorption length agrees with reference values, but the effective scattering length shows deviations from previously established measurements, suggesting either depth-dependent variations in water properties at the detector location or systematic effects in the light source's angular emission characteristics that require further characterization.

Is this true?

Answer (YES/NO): NO